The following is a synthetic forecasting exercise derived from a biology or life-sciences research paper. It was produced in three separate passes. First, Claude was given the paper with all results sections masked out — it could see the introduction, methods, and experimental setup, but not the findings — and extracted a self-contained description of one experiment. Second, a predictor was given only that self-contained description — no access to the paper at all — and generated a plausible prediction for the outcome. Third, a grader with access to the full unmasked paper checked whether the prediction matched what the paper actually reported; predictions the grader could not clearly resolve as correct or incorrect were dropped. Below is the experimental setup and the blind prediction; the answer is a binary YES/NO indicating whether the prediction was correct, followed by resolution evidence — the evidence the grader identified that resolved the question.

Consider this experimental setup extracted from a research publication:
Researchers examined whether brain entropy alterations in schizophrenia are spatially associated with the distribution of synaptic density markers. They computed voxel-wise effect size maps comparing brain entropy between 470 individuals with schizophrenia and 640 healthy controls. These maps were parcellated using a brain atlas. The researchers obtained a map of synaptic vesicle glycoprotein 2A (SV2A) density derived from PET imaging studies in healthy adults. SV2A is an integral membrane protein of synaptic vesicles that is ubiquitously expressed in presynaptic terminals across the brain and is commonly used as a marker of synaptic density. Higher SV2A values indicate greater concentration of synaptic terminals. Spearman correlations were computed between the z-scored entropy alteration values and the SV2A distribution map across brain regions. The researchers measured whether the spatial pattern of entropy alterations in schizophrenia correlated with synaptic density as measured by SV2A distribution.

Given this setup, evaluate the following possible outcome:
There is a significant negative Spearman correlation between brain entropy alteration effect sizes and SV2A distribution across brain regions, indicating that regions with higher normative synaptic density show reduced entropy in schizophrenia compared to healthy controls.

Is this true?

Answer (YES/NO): NO